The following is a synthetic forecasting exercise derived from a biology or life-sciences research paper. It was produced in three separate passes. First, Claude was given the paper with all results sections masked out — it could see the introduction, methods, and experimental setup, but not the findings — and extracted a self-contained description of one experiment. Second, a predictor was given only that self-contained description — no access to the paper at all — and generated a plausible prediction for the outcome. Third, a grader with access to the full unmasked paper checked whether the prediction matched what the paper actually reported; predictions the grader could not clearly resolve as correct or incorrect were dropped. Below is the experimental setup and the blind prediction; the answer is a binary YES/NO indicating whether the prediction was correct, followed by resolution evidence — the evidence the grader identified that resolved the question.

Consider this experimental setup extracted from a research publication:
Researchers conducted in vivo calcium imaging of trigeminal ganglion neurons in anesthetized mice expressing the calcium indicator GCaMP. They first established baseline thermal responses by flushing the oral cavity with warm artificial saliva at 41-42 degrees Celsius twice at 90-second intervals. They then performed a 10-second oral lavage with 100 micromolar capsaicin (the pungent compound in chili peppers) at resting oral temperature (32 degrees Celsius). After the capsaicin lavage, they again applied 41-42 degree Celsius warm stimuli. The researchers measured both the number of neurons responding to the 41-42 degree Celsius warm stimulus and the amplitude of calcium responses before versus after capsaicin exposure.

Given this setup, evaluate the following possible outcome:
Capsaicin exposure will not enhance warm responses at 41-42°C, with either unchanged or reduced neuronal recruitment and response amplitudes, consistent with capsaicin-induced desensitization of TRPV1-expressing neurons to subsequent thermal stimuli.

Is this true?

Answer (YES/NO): NO